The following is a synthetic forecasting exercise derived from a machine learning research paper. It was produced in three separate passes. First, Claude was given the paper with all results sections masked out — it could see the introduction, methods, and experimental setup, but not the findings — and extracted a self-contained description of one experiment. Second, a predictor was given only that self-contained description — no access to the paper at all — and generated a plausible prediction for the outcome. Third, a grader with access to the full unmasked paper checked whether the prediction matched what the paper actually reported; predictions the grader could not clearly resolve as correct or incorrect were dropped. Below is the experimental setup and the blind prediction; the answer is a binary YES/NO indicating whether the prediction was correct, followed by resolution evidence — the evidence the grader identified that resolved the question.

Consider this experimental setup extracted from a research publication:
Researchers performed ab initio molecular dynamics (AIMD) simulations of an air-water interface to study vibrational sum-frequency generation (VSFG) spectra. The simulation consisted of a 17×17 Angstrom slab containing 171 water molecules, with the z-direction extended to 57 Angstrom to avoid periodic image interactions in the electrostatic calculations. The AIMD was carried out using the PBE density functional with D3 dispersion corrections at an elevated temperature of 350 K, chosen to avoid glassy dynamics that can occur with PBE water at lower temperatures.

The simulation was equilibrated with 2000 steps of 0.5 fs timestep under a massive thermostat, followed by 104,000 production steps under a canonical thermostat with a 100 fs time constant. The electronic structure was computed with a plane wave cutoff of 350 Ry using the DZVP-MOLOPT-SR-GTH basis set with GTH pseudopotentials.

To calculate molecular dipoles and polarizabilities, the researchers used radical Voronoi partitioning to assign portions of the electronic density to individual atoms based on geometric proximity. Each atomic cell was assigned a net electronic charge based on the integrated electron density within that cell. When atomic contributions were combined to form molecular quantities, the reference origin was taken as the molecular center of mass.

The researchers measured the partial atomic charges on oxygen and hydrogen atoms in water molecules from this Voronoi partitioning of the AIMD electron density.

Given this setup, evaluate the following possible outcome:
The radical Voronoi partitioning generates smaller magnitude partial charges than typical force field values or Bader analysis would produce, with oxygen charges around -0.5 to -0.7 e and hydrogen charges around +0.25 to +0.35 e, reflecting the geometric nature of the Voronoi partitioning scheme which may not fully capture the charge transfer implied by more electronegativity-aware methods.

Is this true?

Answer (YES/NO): NO